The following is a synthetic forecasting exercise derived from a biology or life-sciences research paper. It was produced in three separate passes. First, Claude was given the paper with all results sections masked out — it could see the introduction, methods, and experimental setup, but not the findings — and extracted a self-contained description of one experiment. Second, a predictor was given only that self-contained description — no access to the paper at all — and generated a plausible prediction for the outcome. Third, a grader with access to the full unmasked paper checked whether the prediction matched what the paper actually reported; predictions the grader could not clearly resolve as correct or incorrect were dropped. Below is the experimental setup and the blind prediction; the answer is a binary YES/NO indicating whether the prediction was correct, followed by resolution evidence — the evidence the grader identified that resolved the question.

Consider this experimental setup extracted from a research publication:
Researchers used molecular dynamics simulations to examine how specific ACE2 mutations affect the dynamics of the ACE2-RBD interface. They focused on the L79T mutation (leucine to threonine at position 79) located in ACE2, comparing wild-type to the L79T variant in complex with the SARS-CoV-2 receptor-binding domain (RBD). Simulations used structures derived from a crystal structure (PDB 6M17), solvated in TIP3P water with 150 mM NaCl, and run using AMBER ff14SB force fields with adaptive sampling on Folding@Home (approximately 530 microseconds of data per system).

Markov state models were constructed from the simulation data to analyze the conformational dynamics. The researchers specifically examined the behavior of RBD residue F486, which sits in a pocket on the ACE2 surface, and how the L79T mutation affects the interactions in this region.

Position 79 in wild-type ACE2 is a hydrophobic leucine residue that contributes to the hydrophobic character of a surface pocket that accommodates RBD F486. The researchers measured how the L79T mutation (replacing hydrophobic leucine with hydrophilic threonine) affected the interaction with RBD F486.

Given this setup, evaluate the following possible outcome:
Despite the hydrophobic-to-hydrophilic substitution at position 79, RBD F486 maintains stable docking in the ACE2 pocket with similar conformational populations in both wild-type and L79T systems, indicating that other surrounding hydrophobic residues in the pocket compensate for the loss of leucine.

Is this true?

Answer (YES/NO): NO